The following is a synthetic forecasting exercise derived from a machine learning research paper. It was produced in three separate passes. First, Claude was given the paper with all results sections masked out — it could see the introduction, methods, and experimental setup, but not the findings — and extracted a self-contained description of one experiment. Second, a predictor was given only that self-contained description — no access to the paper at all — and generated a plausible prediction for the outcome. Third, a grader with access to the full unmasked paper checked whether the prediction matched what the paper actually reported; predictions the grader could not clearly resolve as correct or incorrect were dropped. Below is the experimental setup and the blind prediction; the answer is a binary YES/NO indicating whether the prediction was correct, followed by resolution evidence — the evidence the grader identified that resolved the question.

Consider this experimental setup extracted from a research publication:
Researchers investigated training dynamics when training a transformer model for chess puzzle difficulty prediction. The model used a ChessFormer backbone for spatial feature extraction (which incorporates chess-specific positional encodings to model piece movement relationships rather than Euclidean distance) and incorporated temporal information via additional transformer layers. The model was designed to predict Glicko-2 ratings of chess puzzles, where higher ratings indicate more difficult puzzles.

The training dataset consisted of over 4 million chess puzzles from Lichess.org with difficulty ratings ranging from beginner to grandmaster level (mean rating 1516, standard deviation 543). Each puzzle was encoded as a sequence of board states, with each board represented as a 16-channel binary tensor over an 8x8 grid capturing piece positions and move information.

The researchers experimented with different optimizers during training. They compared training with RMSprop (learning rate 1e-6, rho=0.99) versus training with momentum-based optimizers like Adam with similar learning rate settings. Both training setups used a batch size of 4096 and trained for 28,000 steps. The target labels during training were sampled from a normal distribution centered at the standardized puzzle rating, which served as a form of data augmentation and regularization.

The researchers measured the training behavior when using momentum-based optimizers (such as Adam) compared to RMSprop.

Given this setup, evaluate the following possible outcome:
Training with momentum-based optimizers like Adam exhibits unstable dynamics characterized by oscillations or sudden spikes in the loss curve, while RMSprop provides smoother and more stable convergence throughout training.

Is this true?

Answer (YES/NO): NO